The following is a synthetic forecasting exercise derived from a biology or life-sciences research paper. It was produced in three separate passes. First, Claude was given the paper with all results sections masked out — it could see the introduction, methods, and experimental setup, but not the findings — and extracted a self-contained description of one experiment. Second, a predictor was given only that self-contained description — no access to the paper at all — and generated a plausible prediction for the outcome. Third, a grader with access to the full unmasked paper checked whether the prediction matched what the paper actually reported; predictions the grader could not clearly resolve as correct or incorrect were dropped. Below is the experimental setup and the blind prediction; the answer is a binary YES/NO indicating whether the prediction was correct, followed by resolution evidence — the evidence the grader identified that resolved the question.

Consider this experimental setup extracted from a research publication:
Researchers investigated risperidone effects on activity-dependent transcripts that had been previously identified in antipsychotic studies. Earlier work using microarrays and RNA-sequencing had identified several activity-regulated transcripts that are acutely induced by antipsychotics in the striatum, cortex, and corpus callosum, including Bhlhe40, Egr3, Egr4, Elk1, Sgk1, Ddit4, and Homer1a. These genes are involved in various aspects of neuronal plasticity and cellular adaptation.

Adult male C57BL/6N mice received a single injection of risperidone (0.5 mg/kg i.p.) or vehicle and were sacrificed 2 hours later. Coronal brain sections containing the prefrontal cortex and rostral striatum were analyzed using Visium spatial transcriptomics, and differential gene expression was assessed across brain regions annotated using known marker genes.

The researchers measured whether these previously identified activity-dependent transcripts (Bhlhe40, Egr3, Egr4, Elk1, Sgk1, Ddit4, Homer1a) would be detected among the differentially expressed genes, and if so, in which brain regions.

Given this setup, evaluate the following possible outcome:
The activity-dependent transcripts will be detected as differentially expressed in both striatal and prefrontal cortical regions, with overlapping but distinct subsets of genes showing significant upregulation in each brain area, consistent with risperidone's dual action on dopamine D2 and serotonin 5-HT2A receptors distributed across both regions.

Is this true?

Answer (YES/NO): NO